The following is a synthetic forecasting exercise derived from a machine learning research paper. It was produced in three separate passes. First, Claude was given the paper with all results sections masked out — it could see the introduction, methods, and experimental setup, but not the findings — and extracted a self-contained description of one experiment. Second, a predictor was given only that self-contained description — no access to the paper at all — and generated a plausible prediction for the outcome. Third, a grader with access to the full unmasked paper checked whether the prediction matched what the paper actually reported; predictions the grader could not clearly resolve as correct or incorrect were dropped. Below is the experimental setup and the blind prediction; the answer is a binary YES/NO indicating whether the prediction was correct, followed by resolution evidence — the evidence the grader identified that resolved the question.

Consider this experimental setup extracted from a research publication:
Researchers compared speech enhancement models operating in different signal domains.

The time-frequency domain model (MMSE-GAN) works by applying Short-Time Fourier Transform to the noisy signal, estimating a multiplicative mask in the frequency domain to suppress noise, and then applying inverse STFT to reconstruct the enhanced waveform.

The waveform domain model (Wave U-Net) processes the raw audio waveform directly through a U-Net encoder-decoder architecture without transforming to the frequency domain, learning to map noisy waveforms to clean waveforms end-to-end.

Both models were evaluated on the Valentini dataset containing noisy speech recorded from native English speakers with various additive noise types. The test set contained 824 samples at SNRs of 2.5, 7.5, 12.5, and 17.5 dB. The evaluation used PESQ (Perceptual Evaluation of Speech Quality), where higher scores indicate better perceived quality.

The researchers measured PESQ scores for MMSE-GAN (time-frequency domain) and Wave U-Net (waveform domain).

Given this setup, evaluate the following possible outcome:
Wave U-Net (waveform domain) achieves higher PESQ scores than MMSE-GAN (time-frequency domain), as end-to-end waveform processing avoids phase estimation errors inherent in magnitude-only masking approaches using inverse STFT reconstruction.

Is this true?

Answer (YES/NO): NO